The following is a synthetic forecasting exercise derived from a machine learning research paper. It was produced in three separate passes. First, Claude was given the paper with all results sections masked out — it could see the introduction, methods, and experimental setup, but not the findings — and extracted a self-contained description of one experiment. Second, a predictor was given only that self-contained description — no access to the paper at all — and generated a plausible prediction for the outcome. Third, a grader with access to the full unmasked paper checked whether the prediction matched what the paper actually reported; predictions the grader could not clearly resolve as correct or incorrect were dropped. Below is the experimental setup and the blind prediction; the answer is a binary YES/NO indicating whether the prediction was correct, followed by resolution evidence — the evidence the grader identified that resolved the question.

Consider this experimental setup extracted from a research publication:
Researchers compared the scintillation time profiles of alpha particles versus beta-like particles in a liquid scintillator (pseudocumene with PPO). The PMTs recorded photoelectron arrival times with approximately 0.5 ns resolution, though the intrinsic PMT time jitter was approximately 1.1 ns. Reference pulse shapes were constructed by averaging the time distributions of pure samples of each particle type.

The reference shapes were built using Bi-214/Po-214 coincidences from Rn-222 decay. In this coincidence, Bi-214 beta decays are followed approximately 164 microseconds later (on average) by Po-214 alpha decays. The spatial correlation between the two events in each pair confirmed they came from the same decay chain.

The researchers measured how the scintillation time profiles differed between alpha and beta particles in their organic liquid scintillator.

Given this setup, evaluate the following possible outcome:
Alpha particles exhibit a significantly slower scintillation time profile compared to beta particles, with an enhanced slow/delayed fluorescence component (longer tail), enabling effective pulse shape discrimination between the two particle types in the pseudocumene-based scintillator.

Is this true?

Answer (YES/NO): YES